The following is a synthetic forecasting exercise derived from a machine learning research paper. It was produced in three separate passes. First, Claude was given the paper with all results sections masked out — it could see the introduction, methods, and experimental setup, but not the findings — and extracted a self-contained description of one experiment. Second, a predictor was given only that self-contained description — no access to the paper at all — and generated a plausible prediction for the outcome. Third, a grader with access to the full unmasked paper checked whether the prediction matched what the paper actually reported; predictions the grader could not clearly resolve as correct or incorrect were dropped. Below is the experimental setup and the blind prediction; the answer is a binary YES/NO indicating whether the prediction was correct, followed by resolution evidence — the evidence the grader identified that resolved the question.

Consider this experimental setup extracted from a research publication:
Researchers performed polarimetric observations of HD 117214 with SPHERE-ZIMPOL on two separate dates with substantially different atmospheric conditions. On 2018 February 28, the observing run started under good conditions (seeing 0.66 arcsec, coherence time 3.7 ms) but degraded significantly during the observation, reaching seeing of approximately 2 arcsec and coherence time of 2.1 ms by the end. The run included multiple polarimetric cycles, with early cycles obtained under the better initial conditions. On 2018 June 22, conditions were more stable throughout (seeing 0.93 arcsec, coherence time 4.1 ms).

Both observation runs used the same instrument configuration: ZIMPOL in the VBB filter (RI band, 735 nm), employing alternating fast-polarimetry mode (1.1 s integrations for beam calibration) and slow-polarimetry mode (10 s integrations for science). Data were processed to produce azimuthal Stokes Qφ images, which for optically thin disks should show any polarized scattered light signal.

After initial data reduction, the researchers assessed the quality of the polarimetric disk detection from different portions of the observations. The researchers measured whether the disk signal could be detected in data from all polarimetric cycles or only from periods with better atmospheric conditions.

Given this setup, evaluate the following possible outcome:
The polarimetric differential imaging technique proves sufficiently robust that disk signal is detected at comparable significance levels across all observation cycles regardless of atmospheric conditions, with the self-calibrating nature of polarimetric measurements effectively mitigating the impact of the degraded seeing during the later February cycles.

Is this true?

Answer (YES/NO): NO